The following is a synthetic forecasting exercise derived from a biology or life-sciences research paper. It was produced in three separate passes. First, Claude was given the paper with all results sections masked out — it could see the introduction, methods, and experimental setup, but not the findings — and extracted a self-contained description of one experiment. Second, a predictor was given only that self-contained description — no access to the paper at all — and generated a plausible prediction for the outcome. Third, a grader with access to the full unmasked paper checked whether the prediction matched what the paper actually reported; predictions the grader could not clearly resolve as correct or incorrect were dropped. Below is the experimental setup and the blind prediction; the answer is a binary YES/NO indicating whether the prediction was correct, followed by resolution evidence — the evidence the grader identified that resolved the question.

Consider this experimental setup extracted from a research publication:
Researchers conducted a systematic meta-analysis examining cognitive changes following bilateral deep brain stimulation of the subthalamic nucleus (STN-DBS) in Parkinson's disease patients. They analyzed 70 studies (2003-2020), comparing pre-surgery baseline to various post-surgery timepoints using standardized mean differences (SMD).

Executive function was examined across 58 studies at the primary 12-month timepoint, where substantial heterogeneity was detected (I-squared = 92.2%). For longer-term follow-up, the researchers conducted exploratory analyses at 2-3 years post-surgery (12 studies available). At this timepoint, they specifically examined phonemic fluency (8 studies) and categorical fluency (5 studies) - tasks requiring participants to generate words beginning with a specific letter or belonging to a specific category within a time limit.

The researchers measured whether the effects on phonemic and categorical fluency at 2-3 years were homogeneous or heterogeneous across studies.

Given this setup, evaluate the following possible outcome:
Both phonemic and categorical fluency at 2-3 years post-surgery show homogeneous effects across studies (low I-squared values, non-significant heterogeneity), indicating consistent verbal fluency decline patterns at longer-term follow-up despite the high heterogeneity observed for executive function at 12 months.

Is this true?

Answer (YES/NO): YES